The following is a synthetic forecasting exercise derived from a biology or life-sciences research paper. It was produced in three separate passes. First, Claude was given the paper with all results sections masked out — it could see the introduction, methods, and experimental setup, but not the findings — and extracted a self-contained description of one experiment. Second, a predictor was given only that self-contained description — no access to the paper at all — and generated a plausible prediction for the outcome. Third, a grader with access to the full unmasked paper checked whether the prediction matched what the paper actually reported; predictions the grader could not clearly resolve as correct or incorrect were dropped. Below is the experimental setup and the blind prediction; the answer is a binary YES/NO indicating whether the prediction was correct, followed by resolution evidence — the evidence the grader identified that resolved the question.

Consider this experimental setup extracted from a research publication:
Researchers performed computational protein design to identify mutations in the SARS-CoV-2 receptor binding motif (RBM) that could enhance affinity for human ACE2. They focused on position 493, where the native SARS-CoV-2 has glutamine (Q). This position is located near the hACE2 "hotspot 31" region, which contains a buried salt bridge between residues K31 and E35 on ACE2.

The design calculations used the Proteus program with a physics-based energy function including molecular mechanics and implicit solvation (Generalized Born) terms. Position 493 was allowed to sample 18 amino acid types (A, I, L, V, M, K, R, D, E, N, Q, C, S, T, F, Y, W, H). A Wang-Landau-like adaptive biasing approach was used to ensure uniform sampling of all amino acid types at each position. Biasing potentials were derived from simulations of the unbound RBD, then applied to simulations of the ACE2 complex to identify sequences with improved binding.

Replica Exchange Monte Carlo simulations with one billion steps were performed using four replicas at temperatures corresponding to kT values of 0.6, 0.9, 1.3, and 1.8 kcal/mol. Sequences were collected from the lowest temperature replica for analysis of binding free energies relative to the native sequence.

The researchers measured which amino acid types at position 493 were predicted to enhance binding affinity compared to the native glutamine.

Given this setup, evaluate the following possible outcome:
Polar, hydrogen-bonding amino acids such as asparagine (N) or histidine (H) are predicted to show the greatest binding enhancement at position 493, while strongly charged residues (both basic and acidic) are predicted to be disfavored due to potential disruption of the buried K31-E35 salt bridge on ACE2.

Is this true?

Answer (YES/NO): NO